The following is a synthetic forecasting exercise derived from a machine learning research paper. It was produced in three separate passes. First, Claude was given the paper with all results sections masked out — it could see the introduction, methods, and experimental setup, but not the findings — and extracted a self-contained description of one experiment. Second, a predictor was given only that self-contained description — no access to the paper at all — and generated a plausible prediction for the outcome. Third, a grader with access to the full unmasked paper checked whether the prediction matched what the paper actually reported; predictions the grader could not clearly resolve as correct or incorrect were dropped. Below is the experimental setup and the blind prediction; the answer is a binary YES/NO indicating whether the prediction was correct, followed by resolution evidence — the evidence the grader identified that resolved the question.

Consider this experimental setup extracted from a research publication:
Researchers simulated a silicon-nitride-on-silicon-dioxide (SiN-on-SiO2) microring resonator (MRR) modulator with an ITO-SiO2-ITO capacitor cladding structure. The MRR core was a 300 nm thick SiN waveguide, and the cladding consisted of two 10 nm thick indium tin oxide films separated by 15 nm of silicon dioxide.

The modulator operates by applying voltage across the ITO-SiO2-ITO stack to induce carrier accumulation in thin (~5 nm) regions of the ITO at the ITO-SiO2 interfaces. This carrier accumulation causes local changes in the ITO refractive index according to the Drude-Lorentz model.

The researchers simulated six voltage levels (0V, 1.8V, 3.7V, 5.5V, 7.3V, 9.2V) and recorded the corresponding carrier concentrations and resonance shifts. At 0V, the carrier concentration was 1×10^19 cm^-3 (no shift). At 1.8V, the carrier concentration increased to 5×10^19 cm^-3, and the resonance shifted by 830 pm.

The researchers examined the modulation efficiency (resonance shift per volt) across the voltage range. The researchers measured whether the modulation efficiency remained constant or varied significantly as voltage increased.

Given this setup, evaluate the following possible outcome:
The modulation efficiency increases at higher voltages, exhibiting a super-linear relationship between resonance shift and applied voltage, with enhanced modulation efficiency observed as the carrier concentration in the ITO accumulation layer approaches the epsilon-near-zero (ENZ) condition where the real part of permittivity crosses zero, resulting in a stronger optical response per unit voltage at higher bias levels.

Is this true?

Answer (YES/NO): NO